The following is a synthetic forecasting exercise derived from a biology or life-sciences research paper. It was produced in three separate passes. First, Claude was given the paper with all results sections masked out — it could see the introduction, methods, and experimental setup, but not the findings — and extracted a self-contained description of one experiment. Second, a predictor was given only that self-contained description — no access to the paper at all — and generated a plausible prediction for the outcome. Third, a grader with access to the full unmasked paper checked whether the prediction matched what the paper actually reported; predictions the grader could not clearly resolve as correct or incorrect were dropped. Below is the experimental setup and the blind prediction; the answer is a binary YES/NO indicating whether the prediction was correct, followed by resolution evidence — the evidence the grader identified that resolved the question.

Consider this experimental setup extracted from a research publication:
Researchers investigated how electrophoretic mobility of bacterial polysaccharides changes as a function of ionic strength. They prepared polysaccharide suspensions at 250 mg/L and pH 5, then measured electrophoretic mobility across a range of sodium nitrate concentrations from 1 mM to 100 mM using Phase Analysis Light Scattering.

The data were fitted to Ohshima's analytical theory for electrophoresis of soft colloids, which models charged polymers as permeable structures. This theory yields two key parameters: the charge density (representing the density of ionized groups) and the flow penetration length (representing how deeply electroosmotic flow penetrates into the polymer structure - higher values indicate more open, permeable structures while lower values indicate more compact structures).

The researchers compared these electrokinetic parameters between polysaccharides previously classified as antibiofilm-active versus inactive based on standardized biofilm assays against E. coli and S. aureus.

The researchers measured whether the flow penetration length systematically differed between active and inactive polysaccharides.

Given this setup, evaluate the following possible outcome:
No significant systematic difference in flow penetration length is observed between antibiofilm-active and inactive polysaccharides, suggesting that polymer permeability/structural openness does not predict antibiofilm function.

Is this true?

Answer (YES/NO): NO